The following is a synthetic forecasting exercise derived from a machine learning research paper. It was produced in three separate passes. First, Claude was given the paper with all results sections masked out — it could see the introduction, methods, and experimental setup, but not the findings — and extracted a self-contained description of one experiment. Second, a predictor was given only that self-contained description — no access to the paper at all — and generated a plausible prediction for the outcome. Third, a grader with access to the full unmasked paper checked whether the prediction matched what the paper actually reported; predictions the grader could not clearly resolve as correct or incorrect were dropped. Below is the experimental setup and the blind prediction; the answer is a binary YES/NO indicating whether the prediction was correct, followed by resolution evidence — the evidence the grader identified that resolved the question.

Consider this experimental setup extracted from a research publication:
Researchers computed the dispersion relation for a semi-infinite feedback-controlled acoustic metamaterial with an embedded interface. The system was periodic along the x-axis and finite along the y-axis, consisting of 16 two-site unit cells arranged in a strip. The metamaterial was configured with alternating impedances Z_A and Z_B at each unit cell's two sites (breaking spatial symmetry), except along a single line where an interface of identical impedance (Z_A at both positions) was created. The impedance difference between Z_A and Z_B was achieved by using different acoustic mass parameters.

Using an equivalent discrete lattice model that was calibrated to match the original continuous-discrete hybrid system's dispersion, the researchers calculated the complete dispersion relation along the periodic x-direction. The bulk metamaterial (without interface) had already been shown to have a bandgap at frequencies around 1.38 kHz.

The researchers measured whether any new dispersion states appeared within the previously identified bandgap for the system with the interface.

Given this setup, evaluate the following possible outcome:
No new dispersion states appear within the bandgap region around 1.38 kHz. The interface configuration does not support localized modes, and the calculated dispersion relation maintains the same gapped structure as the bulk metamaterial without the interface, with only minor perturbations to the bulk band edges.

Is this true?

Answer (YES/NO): NO